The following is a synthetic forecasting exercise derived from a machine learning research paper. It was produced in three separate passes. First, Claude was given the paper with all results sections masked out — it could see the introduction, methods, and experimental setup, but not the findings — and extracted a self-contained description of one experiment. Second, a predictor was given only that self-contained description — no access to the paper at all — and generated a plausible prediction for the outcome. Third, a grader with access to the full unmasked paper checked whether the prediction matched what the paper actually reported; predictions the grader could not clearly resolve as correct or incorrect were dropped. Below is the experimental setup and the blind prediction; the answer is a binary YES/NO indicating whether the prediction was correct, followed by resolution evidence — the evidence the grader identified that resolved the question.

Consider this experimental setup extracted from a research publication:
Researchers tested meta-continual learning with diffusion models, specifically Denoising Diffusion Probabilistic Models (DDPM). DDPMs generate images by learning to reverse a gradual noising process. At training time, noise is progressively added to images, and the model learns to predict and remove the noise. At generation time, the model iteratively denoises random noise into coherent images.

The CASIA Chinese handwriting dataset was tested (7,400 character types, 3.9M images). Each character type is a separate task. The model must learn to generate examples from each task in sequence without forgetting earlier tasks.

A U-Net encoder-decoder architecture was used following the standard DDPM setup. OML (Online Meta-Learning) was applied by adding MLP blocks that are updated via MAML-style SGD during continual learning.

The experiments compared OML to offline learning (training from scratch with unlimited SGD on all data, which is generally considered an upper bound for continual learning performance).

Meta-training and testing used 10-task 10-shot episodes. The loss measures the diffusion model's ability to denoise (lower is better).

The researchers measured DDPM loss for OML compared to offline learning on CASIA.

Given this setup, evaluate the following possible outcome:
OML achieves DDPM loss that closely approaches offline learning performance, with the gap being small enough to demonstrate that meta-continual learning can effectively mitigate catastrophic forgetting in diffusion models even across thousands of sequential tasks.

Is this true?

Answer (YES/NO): NO